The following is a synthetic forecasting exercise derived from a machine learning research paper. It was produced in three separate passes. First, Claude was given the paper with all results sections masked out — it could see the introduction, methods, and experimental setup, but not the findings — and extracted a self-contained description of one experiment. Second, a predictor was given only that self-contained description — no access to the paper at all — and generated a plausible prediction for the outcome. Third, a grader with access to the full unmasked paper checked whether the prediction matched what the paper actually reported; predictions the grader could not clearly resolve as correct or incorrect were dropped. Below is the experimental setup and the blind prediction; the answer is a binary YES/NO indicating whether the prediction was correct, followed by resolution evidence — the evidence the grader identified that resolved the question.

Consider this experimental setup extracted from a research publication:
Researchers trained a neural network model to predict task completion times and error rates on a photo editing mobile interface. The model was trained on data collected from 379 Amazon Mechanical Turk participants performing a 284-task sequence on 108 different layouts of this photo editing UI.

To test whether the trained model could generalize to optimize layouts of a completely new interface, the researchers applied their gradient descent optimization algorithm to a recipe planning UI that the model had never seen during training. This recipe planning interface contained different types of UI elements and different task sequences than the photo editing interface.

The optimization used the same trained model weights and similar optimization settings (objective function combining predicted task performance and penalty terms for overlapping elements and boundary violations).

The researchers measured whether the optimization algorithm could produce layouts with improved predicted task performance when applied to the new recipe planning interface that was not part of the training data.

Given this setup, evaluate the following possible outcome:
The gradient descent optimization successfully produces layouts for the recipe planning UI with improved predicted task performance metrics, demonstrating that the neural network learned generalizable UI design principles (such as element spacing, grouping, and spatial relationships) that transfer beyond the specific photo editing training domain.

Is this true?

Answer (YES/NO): YES